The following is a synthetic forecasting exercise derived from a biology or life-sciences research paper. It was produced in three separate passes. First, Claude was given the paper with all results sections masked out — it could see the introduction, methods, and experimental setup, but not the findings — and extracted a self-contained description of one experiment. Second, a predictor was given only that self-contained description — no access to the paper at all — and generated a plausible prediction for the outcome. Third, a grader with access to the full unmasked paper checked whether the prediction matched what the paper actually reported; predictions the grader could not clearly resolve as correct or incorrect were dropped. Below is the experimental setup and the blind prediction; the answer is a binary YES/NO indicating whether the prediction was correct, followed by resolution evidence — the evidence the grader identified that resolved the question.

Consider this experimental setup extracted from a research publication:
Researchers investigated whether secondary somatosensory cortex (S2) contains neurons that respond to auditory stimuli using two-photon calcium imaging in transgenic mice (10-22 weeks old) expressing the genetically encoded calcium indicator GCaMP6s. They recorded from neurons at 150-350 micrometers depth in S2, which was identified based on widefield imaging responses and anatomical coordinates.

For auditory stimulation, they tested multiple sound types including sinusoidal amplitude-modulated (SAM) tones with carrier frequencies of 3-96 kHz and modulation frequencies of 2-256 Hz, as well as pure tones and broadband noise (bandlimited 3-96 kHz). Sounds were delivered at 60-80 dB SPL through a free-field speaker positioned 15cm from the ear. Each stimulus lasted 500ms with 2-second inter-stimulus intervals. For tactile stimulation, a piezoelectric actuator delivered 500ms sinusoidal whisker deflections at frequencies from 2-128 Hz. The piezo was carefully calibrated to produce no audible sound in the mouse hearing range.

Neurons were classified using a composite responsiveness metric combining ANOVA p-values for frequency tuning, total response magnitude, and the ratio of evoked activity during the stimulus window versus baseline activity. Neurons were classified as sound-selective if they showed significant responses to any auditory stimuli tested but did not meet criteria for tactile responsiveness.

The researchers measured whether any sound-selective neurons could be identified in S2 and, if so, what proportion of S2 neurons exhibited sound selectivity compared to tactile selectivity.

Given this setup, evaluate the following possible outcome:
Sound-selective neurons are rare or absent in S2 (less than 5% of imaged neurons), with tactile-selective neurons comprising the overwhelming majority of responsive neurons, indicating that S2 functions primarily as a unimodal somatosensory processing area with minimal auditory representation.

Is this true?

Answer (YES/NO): NO